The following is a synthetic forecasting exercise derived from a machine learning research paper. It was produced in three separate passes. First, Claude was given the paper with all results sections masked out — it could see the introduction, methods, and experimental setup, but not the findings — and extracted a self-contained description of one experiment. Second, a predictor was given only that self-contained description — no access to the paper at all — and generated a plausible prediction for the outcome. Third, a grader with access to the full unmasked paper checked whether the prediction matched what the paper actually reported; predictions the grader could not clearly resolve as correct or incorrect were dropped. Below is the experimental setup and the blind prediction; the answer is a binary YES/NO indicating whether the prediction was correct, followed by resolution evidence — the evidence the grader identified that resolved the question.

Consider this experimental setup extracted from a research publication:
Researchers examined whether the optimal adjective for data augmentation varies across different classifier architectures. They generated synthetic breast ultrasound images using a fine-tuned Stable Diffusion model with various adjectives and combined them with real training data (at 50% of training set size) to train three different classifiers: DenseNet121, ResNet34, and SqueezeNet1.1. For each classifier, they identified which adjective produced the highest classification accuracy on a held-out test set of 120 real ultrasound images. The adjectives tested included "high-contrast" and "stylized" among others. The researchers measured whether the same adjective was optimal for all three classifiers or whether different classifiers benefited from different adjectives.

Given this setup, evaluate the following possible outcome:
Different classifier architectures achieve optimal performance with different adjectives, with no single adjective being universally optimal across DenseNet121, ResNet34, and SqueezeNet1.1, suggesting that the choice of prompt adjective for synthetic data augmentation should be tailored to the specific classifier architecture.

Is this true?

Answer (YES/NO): YES